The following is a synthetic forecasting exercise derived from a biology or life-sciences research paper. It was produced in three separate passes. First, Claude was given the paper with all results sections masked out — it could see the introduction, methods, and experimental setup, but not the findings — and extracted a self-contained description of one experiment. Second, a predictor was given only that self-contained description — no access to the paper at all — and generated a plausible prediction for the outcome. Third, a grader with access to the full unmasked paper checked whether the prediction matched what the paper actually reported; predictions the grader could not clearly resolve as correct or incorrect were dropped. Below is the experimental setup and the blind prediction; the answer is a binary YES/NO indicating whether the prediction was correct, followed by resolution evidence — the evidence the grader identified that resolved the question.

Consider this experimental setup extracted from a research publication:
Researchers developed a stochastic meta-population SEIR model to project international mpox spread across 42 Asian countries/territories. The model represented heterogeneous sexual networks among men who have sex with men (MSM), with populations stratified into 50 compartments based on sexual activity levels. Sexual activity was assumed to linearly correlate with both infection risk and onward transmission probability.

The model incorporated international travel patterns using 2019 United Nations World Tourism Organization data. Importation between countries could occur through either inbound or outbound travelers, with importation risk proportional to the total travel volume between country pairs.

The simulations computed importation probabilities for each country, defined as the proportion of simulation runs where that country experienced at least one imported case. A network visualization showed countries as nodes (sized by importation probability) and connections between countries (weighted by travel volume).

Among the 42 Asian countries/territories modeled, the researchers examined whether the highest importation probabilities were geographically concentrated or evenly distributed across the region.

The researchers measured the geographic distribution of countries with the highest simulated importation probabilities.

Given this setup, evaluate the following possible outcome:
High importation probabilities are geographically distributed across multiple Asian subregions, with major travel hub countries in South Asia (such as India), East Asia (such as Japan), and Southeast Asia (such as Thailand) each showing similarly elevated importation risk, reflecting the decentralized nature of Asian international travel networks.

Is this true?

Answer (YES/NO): NO